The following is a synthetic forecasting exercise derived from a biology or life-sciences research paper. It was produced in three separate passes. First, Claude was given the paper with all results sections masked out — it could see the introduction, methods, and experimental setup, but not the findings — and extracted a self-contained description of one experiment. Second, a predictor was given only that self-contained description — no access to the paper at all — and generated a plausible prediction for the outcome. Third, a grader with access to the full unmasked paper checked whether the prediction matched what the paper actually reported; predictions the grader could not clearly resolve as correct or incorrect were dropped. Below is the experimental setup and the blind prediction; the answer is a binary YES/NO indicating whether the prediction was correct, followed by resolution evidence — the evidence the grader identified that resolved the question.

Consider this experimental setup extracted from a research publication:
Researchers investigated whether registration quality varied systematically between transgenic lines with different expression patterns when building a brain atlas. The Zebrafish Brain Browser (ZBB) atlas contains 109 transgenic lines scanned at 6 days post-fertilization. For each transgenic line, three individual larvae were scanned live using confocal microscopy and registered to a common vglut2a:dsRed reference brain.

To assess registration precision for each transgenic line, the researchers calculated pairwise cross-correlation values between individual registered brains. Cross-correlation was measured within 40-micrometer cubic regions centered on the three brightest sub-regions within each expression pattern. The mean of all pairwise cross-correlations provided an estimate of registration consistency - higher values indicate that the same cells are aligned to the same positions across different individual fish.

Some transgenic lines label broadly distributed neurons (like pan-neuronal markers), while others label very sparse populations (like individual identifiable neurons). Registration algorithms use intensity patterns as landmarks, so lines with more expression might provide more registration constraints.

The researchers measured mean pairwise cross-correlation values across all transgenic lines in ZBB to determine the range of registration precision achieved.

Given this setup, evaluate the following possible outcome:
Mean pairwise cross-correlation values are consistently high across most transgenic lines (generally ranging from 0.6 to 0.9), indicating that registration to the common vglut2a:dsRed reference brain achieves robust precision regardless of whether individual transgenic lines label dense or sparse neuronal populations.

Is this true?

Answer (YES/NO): NO